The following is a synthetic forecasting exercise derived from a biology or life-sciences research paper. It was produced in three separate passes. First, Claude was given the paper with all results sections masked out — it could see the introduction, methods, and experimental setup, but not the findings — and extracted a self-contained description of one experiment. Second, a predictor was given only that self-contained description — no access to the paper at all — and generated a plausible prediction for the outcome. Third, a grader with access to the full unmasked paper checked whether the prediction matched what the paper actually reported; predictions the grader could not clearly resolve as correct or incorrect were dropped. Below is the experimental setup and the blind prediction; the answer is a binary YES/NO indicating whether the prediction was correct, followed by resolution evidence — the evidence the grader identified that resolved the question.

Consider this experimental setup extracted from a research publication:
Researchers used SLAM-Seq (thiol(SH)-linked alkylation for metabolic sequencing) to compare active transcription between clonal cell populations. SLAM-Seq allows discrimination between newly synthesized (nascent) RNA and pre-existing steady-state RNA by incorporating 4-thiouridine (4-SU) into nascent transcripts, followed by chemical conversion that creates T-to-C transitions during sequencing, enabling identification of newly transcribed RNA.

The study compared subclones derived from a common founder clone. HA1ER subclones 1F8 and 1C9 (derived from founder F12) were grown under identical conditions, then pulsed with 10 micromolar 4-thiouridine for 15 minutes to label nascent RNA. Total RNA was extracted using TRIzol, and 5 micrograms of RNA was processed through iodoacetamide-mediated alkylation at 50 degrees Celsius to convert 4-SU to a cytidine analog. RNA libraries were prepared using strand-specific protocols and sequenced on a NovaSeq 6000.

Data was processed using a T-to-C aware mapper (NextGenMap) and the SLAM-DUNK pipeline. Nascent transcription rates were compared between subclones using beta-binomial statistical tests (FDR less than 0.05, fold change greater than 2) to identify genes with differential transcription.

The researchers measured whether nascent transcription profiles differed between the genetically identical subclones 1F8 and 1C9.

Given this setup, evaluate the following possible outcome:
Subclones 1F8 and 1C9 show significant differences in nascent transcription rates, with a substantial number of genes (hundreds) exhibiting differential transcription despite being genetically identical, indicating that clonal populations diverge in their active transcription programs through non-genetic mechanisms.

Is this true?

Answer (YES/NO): NO